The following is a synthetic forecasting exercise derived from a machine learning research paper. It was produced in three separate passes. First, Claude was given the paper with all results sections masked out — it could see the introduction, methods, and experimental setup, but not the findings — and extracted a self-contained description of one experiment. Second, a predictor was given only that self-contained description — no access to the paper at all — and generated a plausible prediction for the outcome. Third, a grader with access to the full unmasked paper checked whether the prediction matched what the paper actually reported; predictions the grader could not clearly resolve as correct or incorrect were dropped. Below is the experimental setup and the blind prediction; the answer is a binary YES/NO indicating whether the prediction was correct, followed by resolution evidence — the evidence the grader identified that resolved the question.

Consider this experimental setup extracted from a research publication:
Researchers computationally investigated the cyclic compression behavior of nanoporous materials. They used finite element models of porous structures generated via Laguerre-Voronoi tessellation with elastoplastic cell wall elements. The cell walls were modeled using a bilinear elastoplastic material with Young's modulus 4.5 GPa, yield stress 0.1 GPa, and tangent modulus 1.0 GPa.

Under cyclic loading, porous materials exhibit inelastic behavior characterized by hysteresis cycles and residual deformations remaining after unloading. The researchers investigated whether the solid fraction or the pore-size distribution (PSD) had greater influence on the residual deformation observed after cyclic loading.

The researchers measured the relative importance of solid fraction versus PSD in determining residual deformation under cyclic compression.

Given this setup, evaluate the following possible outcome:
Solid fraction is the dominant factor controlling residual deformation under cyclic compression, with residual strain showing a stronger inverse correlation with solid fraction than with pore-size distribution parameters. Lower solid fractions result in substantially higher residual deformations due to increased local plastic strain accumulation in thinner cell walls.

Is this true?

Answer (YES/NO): NO